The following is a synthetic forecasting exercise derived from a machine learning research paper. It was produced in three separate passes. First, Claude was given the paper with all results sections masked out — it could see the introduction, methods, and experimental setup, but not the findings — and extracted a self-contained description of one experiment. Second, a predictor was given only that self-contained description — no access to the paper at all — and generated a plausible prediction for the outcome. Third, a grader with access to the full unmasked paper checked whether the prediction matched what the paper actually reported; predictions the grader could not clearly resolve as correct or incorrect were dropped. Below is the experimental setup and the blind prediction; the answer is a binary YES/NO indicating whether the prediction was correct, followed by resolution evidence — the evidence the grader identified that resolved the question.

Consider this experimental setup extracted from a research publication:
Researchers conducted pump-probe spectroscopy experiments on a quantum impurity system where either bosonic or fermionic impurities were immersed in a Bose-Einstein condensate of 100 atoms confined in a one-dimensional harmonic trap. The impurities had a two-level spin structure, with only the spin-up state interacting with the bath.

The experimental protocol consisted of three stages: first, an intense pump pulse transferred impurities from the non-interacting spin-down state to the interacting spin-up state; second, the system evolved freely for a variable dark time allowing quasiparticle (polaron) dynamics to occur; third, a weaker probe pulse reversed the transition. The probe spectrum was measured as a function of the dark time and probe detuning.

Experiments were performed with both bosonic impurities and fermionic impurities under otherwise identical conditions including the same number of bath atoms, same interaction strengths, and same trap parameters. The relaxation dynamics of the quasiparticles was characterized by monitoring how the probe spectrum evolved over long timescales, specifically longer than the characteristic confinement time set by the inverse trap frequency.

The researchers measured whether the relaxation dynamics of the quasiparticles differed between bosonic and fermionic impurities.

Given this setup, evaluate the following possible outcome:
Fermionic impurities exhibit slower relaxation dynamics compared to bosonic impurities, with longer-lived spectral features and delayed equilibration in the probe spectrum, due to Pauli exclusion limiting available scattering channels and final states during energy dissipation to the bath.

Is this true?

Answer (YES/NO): NO